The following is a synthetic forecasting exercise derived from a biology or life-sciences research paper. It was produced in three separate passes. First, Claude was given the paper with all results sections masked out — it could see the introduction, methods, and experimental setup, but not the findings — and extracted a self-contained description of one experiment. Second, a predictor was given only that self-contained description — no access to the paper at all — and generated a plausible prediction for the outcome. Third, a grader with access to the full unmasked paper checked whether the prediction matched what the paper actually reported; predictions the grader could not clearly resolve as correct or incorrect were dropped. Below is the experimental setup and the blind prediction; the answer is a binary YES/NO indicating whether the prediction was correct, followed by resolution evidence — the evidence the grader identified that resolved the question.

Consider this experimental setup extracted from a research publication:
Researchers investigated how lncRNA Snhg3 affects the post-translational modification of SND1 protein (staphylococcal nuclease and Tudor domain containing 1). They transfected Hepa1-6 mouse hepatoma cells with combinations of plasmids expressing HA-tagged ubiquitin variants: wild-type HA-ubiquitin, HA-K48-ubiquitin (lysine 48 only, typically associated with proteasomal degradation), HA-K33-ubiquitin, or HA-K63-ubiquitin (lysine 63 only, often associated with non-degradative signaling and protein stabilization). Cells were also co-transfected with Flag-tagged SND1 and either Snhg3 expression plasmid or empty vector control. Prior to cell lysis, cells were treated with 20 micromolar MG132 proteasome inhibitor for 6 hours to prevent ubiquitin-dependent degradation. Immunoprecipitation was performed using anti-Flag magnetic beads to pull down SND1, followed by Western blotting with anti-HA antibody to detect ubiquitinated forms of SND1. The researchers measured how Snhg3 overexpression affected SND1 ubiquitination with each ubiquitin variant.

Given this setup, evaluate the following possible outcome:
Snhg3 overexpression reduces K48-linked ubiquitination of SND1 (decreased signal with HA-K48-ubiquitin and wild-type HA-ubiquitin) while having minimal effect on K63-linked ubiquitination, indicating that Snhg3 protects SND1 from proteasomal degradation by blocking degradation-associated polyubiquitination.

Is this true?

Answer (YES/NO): NO